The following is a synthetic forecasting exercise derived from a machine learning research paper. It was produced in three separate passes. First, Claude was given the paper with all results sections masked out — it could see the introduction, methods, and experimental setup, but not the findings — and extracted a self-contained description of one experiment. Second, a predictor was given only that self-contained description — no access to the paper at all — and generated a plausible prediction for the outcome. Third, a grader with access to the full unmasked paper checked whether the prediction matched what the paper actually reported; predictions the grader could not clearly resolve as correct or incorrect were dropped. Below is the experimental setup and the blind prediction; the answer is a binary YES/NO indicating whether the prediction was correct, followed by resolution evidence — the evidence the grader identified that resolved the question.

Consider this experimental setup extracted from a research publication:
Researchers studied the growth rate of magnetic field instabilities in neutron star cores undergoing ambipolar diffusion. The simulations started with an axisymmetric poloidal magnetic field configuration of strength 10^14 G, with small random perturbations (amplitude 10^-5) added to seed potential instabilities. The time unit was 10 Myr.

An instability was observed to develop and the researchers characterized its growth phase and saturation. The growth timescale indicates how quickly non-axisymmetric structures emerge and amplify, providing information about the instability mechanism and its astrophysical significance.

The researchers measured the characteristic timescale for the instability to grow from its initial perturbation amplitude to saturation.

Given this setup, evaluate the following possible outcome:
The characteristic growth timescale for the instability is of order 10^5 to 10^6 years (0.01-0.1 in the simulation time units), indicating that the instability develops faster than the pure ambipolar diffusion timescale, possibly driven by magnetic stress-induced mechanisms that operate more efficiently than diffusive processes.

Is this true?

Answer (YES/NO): NO